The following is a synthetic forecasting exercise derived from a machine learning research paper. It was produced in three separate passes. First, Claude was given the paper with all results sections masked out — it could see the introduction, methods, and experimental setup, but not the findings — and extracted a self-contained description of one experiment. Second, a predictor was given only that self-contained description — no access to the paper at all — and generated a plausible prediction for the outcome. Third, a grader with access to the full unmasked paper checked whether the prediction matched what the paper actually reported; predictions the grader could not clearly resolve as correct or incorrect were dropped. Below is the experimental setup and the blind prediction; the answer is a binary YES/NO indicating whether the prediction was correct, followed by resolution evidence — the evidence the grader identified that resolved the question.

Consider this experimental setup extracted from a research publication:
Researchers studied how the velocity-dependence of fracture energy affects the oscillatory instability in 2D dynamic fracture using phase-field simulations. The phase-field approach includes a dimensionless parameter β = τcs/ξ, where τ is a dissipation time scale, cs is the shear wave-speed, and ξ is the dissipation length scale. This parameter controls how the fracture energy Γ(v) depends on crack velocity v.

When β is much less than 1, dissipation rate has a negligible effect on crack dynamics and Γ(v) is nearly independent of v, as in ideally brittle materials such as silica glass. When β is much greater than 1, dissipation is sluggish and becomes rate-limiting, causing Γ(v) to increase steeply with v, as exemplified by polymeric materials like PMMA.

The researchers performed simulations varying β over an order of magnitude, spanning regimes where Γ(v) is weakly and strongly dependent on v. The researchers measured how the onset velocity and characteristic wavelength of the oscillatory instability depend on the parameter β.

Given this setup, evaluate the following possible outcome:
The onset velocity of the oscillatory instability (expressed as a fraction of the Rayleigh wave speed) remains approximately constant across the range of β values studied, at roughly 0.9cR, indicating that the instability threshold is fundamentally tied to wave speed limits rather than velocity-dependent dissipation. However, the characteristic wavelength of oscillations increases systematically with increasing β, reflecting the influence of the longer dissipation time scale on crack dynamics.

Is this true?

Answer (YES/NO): NO